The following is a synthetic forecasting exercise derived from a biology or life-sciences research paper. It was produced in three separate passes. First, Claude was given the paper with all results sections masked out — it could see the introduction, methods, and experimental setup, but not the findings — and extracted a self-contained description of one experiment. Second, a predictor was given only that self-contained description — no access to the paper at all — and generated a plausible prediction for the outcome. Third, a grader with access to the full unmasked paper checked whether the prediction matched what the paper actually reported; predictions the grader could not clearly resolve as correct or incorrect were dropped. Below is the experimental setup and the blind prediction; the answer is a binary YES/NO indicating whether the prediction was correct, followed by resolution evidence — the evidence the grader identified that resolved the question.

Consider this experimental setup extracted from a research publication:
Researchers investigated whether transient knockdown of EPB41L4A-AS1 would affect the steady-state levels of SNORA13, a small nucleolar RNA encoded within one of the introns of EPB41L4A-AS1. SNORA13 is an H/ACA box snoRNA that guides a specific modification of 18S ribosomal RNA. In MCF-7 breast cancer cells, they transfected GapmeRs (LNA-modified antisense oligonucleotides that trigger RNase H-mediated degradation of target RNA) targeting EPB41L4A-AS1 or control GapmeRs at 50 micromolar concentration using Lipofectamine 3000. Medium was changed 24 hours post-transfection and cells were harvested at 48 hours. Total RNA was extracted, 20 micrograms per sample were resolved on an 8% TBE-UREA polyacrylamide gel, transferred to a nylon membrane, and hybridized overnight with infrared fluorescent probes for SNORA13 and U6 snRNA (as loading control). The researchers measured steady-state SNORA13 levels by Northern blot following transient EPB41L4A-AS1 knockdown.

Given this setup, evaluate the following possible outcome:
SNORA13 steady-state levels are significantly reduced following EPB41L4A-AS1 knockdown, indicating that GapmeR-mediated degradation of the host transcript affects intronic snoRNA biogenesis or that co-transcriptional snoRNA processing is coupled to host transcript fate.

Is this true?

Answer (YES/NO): NO